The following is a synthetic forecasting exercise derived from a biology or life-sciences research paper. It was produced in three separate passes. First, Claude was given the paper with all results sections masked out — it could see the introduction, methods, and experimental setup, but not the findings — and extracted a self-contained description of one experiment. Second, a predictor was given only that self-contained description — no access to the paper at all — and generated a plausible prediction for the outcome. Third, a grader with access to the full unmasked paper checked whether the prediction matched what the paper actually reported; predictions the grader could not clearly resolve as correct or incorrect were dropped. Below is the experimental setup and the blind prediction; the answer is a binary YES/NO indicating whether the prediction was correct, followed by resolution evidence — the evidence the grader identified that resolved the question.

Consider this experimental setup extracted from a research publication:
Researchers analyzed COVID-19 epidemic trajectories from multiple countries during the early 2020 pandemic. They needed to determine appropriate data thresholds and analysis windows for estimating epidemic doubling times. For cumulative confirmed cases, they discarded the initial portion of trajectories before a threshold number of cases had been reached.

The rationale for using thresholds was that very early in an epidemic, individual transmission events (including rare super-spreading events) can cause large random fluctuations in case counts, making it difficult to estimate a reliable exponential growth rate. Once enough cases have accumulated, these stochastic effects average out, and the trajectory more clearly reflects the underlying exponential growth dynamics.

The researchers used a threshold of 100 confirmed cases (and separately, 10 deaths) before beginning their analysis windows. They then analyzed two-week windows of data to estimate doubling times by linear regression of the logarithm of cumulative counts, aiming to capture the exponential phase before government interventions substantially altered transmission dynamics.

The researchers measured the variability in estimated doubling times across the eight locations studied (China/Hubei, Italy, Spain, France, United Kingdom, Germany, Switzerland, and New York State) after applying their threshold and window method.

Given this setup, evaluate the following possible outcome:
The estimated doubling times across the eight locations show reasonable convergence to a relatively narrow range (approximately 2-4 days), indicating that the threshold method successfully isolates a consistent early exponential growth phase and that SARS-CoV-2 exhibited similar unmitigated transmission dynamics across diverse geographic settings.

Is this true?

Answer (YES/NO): YES